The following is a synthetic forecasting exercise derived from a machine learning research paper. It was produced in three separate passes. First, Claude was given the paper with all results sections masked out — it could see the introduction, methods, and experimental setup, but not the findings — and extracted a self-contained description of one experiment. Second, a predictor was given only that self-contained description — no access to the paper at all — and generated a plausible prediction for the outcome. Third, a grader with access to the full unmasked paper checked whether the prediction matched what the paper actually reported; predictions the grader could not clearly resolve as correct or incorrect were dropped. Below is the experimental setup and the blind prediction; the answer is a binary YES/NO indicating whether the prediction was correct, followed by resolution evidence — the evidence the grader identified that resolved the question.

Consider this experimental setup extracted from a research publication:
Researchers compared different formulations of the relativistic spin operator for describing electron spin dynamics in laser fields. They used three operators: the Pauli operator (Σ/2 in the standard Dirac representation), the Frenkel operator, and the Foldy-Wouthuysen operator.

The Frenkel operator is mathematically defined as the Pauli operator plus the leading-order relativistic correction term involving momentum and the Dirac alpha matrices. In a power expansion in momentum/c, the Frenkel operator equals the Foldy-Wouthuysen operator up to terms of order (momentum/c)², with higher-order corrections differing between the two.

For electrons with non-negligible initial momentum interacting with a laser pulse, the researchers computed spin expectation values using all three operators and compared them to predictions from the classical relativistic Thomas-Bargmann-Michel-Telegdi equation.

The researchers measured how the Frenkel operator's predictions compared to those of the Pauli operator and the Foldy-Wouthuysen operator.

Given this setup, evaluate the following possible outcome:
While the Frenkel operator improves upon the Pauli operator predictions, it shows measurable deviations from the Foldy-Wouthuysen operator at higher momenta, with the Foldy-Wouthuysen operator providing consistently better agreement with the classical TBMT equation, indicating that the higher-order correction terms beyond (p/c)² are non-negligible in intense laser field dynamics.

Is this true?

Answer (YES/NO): NO